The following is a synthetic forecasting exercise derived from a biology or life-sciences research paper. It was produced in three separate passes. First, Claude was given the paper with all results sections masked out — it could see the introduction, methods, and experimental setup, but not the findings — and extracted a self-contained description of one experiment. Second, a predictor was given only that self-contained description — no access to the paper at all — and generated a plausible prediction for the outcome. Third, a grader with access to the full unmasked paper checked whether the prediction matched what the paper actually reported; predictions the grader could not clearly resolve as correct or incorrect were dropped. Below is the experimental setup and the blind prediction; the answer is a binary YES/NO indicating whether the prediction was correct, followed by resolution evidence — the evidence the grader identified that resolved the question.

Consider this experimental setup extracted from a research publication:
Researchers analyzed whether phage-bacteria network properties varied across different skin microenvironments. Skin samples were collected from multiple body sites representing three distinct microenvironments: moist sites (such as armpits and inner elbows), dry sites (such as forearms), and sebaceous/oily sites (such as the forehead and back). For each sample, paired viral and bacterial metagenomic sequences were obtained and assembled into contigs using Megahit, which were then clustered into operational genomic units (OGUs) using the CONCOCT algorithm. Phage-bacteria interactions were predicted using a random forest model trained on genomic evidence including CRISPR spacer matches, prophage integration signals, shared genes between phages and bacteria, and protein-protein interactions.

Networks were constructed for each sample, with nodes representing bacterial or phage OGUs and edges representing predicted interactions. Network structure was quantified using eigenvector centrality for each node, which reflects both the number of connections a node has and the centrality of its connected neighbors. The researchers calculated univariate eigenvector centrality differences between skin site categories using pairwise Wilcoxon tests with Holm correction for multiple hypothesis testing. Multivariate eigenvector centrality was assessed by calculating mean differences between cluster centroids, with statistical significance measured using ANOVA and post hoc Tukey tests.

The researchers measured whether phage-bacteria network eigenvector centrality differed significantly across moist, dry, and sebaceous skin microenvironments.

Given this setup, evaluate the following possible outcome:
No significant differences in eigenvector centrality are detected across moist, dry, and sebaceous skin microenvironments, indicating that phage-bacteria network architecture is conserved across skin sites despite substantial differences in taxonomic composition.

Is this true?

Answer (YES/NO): NO